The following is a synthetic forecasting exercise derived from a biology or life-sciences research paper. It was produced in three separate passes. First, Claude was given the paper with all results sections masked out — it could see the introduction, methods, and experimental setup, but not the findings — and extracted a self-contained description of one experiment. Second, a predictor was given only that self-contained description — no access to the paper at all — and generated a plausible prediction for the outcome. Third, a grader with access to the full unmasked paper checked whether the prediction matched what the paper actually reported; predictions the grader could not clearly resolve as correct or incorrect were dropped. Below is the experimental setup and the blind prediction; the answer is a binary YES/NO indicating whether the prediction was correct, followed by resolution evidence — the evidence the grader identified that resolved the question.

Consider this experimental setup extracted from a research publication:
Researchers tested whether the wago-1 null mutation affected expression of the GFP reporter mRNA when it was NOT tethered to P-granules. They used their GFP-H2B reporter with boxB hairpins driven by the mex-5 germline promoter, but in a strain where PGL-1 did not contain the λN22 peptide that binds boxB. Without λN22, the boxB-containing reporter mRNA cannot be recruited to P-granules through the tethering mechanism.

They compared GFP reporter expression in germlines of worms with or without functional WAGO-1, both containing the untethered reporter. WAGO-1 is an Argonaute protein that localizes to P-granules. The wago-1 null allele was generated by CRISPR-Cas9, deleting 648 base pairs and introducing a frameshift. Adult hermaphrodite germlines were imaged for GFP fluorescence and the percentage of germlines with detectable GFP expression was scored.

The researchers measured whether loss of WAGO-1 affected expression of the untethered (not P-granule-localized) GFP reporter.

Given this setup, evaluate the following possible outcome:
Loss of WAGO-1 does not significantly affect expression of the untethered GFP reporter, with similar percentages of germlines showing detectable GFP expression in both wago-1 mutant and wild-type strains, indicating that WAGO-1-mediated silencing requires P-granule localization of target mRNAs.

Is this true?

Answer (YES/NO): YES